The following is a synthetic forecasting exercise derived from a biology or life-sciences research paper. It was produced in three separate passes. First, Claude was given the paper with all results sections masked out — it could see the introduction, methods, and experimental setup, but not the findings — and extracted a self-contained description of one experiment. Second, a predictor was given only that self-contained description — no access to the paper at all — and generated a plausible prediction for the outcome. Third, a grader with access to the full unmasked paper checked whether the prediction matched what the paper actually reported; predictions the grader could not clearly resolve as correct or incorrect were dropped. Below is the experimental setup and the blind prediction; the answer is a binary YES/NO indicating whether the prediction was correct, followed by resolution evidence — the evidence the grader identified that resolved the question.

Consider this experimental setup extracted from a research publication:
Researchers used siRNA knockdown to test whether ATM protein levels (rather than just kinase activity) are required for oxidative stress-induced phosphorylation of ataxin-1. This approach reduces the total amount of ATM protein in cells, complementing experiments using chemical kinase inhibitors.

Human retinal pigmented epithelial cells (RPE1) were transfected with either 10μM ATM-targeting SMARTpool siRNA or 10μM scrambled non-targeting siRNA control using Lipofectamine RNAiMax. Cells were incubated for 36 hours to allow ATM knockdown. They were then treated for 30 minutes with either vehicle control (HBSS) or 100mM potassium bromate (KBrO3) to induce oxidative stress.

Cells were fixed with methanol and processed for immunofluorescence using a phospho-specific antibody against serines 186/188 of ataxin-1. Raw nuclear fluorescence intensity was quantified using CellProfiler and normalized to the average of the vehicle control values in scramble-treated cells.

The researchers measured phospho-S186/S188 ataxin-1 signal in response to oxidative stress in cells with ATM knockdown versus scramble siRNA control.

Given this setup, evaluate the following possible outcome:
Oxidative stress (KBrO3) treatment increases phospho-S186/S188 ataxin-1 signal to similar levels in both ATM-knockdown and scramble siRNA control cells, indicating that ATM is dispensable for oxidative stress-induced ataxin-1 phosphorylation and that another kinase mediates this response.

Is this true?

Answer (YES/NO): NO